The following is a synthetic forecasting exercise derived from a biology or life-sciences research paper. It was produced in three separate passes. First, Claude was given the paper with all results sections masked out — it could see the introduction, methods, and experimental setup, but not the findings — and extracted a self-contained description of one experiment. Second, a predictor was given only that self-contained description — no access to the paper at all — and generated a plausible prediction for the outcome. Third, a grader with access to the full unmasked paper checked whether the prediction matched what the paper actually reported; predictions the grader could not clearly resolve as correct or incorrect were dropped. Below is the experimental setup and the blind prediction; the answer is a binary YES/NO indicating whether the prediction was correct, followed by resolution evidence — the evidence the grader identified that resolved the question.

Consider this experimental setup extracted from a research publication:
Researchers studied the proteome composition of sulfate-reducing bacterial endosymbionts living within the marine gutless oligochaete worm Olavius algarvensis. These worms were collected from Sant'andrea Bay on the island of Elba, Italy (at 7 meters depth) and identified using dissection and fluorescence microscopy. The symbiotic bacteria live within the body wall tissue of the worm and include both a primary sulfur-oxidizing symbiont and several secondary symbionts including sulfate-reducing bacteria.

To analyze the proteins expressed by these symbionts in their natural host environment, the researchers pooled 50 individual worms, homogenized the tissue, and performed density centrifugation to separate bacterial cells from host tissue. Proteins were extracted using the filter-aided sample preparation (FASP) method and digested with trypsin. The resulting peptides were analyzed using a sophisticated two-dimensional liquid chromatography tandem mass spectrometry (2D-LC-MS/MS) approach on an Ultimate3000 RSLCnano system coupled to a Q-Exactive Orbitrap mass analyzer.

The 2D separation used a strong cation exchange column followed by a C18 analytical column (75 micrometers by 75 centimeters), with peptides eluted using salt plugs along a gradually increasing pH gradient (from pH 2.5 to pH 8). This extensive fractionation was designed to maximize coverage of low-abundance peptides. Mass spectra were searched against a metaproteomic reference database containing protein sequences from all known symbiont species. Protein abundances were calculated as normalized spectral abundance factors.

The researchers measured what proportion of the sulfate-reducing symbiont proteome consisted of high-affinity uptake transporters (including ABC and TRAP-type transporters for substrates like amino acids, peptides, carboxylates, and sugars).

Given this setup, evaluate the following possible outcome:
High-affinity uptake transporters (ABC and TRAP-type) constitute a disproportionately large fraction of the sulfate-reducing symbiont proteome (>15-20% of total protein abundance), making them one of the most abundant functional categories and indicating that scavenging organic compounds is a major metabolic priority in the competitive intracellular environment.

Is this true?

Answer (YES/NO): YES